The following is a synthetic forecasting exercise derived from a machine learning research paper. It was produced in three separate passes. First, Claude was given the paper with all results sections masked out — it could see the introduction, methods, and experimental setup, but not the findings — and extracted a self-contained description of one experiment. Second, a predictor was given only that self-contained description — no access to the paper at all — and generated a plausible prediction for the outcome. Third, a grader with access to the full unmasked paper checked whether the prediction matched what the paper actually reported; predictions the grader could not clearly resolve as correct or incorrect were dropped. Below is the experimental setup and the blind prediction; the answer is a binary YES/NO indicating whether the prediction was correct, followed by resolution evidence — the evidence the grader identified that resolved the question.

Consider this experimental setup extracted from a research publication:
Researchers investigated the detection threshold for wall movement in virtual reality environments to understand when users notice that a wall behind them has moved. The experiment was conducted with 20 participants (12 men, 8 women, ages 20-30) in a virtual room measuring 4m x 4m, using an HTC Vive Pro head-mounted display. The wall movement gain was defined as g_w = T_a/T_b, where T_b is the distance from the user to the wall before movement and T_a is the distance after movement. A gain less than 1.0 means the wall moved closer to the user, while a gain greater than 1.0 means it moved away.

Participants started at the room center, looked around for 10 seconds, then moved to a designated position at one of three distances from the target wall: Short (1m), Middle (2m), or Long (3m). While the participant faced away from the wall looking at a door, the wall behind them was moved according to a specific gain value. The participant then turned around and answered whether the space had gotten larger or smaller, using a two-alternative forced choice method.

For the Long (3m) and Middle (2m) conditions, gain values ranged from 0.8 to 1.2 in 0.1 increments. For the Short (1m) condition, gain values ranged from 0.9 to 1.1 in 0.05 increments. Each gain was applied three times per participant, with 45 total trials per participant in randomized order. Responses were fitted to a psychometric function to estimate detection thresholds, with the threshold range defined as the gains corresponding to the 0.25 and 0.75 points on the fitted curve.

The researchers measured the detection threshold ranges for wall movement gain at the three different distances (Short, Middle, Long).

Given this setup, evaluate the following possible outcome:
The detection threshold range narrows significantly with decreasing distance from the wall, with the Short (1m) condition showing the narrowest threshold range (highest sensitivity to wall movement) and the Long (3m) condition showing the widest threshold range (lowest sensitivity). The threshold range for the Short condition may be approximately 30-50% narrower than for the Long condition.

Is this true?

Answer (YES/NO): YES